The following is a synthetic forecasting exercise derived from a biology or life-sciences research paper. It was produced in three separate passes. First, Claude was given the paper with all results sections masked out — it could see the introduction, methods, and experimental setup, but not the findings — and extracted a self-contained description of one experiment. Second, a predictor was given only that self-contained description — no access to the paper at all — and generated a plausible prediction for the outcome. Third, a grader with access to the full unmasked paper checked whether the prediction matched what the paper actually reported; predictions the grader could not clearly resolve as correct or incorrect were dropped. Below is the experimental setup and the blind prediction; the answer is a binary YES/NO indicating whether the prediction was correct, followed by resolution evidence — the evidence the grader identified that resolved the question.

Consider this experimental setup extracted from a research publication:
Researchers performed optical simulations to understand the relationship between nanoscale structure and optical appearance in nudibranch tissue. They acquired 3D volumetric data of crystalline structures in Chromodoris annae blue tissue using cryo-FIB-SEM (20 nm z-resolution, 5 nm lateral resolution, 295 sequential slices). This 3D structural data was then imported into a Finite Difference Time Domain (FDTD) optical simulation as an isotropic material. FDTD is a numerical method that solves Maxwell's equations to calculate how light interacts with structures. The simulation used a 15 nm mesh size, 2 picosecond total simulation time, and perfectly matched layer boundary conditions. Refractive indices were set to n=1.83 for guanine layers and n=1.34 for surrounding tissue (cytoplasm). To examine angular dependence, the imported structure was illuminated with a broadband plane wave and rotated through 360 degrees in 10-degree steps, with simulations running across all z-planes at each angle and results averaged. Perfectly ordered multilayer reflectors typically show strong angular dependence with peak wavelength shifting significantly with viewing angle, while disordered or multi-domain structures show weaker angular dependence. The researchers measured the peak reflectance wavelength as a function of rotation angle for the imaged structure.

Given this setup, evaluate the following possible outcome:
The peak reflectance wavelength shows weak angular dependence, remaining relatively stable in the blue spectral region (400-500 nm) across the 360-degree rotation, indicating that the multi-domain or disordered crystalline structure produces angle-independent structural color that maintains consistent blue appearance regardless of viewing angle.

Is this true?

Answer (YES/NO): NO